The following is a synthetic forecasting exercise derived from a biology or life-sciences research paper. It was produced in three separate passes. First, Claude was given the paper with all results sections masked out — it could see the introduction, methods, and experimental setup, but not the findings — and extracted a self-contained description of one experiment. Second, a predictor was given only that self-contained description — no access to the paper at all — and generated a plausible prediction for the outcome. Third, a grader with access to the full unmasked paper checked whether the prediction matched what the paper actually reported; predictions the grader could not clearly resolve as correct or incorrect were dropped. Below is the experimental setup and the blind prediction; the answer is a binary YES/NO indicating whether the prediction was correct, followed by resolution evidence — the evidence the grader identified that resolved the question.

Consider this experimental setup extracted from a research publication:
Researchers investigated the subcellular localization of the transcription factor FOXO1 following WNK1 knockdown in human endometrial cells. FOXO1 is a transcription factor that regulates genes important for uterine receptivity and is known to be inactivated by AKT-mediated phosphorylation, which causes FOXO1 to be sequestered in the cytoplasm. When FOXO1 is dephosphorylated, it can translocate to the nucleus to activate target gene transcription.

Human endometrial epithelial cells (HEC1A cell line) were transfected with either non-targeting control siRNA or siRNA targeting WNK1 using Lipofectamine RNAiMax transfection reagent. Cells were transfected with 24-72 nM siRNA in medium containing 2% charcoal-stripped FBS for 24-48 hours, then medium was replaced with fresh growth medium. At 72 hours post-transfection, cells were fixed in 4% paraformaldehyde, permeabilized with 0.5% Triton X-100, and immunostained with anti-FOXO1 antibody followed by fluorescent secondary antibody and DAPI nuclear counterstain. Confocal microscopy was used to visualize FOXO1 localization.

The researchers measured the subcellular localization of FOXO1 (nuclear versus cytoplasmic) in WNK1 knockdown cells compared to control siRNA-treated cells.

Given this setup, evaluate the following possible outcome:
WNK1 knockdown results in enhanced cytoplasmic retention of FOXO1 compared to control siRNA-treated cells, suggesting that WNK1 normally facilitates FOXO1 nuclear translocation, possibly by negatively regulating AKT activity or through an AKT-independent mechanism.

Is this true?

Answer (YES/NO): YES